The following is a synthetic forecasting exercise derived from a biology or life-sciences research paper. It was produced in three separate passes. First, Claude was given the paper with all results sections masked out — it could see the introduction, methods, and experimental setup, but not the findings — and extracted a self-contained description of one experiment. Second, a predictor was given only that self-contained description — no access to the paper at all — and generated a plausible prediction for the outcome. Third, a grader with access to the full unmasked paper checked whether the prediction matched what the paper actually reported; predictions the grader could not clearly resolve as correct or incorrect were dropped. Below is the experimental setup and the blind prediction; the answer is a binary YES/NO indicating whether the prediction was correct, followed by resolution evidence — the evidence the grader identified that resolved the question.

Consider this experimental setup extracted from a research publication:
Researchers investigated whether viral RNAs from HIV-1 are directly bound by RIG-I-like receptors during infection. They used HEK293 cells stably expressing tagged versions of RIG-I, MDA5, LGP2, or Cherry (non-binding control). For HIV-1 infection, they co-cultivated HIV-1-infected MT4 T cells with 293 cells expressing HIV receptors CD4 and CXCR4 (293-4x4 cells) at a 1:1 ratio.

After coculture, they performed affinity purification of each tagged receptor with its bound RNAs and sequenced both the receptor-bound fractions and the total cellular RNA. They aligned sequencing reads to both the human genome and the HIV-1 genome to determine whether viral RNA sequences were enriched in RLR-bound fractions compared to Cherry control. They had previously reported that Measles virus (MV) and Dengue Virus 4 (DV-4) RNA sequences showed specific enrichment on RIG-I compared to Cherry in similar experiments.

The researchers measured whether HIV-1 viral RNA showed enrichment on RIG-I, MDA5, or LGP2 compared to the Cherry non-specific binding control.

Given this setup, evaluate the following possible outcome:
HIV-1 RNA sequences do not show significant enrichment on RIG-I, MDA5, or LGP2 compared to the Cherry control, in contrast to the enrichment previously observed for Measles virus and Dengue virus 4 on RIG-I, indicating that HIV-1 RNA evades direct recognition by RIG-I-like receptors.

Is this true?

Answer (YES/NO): YES